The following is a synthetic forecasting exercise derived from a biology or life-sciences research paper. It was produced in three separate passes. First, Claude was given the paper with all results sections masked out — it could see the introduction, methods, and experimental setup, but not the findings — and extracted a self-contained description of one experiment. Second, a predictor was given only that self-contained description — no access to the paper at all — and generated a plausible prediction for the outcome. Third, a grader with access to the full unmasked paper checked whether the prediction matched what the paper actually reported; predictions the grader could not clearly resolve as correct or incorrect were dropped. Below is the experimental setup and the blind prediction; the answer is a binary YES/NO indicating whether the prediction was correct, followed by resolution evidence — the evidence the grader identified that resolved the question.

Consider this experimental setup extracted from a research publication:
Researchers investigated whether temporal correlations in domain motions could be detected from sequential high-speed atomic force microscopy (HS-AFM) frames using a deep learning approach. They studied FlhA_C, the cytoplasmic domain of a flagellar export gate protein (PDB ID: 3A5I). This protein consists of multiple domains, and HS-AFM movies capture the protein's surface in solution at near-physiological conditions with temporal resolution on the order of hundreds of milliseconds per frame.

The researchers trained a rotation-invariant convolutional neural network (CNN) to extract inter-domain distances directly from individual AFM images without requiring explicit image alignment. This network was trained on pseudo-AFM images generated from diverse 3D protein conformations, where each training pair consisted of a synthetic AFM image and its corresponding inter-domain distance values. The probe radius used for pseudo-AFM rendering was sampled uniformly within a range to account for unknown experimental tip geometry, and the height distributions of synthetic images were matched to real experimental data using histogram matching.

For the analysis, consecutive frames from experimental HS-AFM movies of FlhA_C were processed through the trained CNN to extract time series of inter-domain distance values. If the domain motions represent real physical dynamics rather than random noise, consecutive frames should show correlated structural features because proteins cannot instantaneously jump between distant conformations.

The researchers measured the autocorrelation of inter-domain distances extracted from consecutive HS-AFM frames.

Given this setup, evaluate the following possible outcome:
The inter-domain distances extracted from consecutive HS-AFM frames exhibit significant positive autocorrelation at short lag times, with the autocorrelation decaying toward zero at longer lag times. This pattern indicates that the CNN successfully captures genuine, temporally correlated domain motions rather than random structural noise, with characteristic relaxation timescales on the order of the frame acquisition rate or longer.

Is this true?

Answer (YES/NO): NO